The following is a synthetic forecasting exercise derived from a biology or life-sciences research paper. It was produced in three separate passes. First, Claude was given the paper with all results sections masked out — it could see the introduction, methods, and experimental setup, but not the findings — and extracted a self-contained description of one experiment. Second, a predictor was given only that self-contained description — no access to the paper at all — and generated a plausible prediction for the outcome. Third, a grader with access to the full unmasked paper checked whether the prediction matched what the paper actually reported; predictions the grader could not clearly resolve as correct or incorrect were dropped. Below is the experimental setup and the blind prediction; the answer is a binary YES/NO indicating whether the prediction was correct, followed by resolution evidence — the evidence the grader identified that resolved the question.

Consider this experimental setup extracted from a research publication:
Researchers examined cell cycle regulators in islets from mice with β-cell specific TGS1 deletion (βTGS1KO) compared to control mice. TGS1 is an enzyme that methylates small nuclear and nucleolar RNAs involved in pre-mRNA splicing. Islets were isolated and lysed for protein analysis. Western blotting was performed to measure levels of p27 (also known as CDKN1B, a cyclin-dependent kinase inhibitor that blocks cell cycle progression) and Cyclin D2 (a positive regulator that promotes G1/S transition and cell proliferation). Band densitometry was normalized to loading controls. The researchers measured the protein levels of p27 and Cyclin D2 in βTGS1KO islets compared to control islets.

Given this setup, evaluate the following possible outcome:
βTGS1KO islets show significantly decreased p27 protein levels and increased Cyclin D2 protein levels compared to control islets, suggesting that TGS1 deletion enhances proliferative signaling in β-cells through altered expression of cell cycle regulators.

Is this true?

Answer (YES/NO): NO